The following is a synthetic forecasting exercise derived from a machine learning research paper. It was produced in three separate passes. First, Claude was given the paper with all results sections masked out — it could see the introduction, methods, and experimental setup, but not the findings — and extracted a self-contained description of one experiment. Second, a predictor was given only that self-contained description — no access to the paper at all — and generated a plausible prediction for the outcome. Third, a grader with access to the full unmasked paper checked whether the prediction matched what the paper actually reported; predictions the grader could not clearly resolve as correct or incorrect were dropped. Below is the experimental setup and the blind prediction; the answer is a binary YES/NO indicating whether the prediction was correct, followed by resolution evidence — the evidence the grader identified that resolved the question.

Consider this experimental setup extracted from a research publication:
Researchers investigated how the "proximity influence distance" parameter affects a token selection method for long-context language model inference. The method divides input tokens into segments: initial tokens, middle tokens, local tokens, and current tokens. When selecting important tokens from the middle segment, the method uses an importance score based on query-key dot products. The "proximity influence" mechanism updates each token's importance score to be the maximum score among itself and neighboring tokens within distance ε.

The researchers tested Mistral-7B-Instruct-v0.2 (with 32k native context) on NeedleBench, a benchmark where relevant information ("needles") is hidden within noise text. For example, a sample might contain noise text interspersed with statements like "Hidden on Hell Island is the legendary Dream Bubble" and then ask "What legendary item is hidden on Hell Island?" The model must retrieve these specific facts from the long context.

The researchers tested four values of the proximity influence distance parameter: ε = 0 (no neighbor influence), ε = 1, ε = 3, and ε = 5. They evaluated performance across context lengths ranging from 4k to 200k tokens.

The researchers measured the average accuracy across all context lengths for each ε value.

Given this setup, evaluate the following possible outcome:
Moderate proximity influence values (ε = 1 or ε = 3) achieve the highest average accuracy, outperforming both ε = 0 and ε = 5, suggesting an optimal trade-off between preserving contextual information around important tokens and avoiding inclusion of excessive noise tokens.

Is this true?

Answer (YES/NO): NO